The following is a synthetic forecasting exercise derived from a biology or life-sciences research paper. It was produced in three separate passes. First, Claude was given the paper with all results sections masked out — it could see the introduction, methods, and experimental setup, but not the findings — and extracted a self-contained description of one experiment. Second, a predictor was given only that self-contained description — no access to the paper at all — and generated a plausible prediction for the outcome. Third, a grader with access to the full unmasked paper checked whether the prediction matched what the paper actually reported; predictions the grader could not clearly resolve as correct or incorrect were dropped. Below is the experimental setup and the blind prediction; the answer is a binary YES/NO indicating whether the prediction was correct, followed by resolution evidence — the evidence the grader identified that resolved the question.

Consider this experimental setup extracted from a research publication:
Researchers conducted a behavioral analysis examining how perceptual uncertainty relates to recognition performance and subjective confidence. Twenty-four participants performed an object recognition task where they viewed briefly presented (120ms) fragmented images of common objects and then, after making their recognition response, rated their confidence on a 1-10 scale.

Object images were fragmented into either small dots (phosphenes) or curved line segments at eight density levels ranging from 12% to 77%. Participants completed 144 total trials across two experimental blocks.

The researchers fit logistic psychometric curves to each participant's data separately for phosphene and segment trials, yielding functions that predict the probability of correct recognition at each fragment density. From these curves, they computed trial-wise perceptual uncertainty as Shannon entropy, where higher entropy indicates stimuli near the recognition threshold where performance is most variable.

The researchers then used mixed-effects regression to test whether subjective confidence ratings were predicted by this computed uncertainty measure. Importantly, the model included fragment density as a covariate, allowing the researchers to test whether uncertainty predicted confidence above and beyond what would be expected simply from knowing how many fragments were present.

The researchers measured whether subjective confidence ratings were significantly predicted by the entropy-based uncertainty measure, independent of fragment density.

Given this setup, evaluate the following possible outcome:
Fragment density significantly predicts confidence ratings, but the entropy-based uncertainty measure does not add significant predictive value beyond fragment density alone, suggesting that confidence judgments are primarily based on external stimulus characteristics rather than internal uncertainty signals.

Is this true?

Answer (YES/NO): NO